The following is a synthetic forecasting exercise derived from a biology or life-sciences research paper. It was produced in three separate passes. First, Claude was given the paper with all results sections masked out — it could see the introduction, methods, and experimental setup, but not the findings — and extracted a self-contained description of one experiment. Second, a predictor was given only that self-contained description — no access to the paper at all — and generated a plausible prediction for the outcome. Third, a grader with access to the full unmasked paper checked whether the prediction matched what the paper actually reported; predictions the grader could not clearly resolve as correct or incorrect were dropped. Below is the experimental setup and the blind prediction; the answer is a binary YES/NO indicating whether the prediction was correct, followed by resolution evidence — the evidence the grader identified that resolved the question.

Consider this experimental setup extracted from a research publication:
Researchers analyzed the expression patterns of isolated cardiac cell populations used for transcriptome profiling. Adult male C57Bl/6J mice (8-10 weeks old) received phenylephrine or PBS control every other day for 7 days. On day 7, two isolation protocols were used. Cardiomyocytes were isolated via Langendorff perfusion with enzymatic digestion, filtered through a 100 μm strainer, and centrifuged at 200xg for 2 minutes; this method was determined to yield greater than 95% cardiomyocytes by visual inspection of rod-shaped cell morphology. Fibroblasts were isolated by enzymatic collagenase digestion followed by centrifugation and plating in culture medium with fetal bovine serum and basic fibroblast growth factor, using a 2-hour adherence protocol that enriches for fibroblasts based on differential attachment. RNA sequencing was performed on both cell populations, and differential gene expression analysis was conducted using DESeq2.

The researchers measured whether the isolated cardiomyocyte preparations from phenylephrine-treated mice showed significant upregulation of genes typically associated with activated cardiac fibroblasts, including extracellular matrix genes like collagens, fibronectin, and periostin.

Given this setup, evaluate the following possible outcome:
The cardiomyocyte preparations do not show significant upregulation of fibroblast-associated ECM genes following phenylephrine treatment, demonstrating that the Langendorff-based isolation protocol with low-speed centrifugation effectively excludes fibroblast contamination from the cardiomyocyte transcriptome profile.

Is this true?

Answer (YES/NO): NO